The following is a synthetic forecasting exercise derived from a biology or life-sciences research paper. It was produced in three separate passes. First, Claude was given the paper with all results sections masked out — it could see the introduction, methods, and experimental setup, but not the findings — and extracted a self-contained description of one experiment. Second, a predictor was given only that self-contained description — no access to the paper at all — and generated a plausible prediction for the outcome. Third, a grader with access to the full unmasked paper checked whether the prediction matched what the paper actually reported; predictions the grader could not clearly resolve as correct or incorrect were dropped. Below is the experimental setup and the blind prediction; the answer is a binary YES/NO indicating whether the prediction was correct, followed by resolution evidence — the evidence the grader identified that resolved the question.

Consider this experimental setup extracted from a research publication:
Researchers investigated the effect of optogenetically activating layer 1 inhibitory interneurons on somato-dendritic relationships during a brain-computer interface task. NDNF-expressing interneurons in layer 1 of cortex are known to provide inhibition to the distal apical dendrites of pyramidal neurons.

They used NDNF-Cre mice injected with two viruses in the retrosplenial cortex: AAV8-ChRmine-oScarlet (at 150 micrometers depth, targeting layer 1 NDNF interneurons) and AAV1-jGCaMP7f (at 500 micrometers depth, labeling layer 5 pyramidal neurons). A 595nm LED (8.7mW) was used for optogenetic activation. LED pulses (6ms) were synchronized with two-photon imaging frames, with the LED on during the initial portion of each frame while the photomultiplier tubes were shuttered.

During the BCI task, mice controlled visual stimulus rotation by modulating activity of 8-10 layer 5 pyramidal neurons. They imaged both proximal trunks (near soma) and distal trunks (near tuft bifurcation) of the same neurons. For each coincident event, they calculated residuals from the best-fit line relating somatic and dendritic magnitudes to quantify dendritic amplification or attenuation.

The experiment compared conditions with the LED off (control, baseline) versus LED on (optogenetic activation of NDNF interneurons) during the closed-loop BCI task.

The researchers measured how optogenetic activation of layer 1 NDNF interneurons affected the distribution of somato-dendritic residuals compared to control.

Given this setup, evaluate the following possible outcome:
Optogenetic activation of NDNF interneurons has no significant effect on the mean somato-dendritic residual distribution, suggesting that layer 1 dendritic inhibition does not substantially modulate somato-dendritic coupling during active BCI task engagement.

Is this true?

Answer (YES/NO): NO